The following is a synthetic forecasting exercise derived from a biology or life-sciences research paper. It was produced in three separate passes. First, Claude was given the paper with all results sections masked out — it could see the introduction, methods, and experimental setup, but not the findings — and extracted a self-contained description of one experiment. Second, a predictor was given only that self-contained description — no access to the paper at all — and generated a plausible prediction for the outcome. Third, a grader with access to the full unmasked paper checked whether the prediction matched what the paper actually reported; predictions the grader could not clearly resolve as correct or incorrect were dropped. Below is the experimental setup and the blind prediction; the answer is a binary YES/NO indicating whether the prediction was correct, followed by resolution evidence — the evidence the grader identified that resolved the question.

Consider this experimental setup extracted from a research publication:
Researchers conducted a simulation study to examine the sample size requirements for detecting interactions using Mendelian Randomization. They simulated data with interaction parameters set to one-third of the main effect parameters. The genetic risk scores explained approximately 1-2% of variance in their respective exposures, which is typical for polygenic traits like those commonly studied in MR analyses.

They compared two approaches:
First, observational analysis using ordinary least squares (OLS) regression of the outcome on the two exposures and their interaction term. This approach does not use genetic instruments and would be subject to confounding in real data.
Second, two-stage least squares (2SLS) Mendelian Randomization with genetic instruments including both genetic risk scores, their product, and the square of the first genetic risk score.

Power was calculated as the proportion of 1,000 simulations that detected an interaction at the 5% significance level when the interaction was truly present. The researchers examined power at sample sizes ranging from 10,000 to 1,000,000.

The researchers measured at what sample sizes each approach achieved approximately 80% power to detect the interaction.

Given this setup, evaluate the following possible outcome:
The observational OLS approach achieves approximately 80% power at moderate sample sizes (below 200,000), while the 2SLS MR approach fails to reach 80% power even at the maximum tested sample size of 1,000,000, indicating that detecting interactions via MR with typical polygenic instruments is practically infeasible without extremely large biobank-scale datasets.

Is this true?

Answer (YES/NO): NO